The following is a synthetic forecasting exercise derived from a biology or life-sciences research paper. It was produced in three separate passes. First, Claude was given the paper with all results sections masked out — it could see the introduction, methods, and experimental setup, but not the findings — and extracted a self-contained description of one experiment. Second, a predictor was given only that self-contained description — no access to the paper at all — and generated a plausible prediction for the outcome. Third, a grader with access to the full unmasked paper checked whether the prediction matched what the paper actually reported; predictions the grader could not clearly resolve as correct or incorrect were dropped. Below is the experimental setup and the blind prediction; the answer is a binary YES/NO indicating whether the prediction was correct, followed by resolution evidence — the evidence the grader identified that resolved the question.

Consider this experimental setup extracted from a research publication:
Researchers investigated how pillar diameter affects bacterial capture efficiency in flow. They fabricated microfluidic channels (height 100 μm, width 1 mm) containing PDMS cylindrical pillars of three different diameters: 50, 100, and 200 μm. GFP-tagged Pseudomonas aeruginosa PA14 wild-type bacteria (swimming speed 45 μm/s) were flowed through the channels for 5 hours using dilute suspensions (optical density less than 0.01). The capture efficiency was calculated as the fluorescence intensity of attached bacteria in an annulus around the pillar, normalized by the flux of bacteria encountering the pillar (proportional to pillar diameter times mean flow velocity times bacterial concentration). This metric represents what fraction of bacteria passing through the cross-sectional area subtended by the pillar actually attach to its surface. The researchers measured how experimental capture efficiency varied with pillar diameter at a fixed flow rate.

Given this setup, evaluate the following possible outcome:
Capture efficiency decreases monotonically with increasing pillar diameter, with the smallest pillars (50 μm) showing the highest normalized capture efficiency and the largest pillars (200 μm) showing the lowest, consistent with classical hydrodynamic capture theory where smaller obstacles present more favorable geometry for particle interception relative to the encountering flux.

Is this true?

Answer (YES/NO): NO